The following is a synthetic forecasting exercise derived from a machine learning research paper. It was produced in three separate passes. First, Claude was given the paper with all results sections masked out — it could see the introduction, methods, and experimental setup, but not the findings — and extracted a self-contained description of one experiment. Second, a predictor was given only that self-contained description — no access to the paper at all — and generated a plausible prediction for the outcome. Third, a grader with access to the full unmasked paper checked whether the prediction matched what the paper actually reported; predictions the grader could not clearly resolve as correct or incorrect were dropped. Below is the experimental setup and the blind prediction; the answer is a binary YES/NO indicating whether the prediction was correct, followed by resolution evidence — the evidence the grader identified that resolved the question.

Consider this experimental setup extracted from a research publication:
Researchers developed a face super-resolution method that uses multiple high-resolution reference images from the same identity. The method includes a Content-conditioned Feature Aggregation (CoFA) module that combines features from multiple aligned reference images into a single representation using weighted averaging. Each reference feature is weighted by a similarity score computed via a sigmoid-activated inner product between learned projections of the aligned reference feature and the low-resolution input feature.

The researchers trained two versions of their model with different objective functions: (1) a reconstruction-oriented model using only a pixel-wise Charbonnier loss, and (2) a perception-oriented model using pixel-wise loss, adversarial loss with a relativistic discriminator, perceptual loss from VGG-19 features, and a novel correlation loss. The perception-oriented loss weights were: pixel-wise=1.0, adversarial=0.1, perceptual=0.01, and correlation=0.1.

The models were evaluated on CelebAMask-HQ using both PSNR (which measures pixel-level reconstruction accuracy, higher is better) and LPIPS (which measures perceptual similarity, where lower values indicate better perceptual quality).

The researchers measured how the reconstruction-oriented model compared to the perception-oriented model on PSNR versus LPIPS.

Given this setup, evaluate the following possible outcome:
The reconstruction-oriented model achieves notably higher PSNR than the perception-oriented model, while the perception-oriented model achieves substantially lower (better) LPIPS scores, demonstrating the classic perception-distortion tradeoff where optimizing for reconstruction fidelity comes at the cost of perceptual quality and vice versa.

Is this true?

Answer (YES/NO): YES